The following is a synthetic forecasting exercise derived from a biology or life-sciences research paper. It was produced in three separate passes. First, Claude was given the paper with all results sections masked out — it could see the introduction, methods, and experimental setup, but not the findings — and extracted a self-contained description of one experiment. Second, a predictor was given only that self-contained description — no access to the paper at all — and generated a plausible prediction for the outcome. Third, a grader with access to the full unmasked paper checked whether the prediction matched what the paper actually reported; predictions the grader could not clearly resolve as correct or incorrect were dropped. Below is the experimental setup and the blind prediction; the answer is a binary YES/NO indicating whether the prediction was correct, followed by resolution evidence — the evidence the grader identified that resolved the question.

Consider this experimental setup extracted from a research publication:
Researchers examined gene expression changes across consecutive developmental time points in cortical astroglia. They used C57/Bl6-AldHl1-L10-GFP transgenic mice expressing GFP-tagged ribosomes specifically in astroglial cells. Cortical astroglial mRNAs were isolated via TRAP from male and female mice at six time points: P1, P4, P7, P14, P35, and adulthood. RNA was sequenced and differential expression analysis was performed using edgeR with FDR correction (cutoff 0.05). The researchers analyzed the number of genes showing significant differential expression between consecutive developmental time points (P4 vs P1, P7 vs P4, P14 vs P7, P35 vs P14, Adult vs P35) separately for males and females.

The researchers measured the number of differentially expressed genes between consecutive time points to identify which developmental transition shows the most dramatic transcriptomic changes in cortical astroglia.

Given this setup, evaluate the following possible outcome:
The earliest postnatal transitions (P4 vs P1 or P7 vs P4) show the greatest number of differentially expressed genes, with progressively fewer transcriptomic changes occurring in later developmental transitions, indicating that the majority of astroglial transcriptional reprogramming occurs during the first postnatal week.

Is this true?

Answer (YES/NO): NO